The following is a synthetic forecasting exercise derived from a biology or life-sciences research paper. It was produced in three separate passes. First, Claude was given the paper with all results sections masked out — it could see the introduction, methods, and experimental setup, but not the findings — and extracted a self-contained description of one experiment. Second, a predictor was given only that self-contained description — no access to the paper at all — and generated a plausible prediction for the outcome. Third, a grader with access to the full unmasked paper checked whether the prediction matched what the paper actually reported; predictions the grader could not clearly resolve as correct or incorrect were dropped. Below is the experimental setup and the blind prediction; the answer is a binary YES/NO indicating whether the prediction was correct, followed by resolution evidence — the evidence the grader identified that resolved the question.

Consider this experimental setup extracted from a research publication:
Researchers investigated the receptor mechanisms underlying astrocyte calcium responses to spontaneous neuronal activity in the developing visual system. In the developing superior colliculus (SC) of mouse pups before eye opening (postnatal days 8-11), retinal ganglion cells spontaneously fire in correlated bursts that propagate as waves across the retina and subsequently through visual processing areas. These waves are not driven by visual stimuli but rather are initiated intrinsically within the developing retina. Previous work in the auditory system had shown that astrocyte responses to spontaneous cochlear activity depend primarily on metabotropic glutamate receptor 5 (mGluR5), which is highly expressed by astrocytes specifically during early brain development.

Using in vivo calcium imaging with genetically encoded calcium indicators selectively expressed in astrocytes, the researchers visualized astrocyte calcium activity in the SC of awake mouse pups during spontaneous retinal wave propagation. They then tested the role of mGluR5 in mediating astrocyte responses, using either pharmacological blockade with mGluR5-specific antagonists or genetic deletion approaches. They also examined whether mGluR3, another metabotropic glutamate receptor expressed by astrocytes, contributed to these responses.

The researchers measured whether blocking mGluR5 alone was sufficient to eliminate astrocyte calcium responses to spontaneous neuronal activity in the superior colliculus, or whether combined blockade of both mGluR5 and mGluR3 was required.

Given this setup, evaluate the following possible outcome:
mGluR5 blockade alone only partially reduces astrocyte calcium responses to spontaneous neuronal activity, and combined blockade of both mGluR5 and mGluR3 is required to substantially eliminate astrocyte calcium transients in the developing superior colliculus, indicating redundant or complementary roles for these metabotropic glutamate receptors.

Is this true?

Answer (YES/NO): YES